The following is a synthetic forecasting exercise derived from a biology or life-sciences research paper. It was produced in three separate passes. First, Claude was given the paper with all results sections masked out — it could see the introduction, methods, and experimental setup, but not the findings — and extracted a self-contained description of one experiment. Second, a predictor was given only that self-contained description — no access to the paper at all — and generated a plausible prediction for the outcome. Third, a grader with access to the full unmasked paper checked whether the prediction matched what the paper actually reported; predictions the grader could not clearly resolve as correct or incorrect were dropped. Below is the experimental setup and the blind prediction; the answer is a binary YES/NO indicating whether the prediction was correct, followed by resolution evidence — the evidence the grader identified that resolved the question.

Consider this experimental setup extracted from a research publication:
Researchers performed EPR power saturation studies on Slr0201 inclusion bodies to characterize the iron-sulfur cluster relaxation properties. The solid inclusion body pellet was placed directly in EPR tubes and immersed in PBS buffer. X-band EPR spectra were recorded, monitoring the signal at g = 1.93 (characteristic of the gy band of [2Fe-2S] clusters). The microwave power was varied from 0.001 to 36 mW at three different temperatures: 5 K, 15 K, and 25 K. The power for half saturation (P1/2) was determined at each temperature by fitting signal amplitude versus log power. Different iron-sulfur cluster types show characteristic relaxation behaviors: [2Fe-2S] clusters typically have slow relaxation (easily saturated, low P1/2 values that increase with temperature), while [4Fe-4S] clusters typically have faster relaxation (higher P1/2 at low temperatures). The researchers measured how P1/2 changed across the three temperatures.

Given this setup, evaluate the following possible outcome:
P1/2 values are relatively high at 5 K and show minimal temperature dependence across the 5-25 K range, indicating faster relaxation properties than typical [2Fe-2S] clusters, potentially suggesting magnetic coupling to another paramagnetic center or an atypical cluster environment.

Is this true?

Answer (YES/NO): NO